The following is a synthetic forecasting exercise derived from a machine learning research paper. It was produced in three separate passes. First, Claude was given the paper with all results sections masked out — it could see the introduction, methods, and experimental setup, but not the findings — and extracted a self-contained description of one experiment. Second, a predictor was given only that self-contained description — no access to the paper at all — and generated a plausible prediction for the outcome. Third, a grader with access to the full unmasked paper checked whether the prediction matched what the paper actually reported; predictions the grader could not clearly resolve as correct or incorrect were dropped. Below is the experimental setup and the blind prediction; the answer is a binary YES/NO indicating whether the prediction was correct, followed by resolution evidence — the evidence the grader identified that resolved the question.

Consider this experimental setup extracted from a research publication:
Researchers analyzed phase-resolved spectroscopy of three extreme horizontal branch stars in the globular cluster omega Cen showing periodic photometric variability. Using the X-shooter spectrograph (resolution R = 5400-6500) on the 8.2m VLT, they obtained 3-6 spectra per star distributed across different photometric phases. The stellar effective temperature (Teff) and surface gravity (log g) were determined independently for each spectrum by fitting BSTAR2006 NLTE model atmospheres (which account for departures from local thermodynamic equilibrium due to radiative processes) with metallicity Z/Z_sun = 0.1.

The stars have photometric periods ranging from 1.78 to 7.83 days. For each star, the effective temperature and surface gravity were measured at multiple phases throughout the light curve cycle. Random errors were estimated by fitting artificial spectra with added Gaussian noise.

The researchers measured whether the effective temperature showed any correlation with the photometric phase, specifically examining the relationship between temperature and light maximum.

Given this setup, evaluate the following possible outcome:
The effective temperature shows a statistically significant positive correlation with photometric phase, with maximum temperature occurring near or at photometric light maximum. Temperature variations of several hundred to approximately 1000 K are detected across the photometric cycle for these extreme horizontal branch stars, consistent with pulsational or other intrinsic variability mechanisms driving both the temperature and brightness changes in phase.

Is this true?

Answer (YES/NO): YES